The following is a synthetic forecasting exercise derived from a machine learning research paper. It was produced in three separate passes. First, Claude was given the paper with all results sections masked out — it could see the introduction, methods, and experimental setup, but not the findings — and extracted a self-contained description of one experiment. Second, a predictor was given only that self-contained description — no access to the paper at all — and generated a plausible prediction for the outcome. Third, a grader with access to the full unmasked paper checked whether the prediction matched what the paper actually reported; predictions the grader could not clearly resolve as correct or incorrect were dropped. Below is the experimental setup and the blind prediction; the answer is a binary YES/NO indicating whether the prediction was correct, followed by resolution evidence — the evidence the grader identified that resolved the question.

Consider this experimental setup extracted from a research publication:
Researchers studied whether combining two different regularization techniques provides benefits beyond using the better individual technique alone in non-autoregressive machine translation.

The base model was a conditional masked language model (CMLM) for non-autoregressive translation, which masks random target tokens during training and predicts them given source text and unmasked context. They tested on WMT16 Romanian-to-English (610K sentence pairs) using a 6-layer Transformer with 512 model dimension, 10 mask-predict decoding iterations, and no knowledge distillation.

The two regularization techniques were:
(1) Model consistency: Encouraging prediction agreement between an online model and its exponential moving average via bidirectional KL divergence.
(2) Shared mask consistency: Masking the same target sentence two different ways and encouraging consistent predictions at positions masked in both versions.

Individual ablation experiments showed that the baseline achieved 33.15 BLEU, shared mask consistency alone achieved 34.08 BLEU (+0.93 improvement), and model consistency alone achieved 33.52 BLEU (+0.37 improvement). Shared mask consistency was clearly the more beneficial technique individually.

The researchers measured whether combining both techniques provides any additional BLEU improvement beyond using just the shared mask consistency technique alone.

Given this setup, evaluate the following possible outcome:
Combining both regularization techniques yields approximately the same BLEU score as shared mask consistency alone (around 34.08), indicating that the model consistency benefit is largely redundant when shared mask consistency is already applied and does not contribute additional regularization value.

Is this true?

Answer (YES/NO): NO